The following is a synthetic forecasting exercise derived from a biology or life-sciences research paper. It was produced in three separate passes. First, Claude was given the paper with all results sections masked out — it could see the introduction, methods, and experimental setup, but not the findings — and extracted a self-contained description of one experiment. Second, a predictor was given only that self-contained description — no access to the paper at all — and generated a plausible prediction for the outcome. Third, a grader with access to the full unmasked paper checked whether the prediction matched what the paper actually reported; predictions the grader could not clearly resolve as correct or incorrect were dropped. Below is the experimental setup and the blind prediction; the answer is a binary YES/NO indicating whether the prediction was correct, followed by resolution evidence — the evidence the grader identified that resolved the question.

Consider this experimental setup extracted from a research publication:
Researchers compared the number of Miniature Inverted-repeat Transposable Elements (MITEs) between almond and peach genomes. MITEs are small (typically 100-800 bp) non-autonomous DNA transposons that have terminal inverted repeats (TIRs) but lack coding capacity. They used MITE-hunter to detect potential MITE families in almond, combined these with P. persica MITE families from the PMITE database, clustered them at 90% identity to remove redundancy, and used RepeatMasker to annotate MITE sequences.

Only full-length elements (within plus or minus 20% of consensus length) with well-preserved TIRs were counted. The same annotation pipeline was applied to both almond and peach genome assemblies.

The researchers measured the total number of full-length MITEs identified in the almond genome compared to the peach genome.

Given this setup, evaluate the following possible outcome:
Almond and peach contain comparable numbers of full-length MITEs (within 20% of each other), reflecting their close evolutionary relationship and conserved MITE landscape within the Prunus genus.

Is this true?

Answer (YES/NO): NO